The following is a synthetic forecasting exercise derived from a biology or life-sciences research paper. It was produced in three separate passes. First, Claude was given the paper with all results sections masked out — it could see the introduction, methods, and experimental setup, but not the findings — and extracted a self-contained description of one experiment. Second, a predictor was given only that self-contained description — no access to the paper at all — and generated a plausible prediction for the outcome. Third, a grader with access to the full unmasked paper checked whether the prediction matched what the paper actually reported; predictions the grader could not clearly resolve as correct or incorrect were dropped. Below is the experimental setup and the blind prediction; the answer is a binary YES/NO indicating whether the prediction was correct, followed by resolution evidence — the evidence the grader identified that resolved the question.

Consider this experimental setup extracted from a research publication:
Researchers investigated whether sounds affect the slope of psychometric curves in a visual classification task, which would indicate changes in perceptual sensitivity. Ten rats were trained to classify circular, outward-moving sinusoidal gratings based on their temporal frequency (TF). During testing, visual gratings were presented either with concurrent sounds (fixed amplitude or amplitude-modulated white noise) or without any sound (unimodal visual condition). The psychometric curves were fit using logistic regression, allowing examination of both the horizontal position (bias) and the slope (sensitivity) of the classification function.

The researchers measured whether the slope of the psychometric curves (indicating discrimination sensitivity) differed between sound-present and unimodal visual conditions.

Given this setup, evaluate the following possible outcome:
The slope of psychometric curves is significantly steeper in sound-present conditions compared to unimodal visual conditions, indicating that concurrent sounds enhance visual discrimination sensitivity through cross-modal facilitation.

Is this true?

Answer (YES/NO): NO